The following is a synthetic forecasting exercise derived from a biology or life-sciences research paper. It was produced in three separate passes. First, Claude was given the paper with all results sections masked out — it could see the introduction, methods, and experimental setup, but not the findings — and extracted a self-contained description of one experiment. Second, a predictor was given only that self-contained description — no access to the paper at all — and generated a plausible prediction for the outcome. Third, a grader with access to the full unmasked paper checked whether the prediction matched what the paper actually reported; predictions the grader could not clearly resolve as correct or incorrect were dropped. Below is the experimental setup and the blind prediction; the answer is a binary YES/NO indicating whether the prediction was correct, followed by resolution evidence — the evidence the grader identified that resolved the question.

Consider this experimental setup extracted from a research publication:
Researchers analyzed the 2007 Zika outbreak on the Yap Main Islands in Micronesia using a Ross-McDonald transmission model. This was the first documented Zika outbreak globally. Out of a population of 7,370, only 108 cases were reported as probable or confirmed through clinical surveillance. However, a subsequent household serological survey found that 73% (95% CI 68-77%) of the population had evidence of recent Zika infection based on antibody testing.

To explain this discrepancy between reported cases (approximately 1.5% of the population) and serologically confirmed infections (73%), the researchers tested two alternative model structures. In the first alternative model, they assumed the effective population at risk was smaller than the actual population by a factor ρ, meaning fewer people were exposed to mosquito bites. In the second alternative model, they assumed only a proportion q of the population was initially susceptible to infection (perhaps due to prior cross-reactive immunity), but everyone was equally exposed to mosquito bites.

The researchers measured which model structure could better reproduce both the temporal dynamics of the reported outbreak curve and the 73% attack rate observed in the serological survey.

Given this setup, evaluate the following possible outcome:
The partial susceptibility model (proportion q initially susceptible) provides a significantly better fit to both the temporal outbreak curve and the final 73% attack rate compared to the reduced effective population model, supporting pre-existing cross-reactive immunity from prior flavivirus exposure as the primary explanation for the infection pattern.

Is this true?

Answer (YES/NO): NO